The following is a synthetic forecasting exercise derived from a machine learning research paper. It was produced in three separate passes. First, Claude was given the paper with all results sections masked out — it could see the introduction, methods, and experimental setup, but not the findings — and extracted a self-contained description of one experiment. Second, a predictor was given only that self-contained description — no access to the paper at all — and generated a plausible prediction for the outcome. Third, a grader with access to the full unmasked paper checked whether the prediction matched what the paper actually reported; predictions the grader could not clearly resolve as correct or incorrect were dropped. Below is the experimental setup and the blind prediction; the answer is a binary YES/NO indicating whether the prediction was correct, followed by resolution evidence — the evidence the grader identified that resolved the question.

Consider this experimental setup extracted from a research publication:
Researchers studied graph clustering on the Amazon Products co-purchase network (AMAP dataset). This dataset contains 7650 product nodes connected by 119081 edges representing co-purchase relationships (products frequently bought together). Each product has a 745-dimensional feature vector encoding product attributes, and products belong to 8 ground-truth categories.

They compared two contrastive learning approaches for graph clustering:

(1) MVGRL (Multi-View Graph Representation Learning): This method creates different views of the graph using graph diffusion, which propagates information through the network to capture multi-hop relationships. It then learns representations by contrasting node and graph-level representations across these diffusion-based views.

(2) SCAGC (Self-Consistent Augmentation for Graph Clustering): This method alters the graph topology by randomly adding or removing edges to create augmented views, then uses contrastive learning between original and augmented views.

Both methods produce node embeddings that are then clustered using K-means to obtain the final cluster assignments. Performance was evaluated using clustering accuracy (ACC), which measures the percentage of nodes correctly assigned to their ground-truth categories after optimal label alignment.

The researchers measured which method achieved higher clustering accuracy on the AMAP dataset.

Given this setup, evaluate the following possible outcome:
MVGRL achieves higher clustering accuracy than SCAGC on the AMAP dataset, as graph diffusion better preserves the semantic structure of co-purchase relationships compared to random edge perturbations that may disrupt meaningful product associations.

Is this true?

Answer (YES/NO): NO